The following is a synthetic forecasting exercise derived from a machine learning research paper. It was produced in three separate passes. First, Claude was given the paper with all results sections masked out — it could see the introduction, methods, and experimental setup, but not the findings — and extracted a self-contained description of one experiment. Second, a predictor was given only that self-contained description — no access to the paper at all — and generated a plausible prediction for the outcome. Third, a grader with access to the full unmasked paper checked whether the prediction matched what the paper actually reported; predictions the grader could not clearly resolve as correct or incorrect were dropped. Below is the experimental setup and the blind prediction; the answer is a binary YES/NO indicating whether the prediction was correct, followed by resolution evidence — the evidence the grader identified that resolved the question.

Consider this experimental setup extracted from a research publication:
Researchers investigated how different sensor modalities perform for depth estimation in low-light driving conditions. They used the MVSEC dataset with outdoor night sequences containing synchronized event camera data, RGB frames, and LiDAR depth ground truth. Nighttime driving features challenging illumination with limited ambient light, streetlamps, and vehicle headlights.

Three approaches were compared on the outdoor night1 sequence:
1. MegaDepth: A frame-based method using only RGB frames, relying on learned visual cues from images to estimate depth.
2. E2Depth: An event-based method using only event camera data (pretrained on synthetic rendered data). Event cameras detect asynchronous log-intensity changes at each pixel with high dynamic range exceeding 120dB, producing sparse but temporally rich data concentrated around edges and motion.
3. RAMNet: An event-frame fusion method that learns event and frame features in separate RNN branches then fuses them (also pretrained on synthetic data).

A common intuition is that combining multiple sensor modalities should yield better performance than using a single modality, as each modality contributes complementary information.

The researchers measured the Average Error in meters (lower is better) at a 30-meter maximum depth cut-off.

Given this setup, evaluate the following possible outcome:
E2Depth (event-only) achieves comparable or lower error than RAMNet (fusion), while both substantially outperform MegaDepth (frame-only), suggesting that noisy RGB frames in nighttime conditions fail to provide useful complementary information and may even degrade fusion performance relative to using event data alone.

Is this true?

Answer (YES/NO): YES